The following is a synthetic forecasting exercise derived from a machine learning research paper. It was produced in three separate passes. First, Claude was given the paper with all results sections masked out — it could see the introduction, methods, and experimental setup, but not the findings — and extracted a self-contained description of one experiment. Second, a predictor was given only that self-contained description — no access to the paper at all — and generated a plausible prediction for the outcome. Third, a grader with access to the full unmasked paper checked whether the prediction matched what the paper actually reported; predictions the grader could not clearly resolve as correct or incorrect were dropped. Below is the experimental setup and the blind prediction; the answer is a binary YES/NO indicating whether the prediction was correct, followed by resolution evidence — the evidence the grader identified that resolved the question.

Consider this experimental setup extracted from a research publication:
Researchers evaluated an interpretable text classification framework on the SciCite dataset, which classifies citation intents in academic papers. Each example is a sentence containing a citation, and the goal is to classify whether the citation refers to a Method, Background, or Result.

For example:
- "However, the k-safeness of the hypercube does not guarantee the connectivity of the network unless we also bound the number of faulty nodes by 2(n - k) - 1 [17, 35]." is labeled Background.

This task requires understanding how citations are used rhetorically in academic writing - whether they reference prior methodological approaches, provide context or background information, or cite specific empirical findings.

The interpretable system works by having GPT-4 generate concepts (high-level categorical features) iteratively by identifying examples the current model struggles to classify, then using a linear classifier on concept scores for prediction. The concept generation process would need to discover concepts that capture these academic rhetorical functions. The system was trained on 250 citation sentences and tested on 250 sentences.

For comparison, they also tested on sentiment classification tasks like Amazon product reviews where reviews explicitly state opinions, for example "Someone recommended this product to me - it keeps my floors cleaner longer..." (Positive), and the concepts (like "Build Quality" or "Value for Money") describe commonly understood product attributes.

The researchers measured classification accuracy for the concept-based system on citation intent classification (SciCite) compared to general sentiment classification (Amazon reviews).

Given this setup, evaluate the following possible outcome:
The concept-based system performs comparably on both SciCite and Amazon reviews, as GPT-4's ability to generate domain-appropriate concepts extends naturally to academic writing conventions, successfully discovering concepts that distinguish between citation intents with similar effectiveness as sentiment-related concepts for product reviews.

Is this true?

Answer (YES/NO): NO